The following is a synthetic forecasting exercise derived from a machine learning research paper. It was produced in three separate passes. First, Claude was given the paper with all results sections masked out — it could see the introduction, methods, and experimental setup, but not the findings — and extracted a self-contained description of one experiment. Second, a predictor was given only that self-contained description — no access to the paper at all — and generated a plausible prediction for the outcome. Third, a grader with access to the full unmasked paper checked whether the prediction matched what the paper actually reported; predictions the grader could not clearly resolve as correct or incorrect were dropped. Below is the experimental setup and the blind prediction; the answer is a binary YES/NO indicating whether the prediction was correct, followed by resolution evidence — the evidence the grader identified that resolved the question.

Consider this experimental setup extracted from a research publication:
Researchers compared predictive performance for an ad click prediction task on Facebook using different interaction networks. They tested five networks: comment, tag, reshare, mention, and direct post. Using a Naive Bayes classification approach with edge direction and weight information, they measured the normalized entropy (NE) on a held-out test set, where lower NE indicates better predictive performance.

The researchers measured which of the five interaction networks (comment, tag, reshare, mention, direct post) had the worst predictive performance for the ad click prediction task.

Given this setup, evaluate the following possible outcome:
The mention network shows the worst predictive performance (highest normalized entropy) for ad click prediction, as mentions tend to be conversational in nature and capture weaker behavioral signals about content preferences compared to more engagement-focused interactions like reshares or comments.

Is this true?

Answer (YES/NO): NO